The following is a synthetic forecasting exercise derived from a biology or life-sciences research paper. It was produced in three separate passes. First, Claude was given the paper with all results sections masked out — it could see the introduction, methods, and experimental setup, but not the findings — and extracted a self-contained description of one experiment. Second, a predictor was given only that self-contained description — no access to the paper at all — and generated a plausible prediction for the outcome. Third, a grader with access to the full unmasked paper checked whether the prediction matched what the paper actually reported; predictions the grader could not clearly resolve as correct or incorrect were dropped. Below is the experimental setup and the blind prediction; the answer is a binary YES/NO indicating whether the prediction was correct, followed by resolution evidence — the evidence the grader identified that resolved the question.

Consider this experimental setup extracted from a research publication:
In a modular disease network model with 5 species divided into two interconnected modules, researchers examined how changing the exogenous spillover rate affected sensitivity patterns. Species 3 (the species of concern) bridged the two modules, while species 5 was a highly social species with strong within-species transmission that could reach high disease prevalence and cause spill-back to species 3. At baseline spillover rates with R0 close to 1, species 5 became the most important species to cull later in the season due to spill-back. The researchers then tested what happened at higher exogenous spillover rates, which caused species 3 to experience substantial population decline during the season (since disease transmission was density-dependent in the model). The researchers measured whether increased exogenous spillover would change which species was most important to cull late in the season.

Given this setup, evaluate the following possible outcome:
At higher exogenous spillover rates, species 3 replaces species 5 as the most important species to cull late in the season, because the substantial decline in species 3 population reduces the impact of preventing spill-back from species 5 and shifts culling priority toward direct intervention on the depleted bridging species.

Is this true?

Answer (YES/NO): NO